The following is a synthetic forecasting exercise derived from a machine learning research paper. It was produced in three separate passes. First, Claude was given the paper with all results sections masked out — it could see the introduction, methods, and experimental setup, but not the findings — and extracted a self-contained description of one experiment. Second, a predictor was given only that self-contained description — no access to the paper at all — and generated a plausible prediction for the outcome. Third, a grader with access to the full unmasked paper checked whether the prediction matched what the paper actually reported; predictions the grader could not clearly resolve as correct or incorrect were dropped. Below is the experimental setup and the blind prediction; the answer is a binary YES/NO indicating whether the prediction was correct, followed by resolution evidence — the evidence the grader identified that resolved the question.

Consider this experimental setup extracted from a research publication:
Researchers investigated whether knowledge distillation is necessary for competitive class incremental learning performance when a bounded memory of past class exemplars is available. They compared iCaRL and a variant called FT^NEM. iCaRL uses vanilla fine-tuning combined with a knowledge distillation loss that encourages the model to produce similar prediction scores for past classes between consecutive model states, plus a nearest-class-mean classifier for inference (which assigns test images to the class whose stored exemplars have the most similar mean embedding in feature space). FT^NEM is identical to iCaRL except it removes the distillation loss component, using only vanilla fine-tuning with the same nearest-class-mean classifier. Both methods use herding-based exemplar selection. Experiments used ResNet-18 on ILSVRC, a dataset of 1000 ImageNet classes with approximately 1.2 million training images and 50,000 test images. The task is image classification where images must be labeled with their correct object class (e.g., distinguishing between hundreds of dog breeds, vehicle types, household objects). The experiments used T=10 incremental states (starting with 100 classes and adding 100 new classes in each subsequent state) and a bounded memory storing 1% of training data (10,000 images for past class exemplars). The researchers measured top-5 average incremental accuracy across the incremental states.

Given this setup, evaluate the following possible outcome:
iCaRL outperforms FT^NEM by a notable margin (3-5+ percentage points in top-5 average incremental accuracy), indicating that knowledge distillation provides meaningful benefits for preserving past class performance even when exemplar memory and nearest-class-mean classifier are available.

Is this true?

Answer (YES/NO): NO